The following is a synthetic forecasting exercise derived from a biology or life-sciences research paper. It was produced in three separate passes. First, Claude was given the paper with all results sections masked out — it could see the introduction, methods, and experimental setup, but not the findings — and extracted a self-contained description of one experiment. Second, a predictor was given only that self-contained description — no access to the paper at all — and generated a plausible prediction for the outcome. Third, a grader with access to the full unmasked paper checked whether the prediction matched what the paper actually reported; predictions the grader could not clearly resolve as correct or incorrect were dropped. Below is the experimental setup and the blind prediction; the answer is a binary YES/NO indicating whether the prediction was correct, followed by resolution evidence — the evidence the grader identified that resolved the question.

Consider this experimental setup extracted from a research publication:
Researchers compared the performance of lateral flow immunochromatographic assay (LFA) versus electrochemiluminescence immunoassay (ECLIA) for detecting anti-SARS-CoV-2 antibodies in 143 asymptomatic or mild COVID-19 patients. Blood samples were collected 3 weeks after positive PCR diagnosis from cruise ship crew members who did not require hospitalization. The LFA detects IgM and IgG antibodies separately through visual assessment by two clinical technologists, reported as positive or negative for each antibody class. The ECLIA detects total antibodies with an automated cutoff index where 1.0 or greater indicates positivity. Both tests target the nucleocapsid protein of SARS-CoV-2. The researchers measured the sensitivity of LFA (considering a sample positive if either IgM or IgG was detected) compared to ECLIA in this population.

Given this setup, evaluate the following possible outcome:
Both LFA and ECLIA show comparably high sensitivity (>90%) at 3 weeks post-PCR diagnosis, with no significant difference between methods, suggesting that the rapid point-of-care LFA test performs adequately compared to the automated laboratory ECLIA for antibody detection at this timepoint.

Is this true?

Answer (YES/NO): NO